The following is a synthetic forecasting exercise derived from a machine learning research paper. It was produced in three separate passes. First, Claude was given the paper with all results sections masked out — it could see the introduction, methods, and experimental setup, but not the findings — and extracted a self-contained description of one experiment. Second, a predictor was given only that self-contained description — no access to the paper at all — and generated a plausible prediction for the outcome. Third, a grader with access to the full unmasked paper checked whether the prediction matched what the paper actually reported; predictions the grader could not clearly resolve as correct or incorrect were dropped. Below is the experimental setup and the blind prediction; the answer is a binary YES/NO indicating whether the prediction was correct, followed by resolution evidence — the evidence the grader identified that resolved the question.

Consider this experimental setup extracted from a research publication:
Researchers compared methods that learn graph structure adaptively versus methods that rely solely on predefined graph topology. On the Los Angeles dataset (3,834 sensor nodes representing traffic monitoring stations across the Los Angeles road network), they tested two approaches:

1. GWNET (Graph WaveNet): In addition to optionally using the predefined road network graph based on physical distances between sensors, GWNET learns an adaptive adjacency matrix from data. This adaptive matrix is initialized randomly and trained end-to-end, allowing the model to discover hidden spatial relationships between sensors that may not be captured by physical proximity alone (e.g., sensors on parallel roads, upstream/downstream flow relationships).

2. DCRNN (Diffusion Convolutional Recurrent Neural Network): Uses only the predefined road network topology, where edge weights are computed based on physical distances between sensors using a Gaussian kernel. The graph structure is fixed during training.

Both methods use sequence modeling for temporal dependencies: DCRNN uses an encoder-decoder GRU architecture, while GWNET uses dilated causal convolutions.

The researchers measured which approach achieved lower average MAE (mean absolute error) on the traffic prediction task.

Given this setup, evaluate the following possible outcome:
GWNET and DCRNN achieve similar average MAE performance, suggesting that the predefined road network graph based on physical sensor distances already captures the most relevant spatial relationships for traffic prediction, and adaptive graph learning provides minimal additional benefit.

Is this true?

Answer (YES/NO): NO